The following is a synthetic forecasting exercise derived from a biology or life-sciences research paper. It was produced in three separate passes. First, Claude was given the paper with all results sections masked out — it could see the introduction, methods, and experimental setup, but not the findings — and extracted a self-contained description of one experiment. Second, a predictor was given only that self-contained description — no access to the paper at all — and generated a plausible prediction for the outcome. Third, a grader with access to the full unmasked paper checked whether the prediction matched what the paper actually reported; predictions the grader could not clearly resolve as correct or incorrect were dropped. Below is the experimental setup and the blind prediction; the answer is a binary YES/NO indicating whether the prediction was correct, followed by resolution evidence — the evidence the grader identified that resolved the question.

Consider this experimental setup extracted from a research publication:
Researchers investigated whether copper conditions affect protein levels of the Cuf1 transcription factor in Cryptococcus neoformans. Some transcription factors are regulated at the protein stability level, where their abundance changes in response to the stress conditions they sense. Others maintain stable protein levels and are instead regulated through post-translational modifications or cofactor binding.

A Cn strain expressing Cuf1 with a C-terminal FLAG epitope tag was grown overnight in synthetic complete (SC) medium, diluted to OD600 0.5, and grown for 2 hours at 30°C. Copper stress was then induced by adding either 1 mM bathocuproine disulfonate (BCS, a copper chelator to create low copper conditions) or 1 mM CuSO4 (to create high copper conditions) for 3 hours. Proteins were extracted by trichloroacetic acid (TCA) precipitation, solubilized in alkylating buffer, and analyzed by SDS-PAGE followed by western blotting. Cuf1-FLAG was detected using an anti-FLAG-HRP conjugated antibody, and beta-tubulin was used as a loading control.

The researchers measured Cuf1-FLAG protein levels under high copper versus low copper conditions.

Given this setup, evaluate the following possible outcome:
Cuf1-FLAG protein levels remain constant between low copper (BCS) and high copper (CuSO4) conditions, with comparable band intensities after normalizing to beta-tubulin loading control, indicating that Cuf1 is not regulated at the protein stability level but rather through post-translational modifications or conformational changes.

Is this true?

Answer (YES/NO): YES